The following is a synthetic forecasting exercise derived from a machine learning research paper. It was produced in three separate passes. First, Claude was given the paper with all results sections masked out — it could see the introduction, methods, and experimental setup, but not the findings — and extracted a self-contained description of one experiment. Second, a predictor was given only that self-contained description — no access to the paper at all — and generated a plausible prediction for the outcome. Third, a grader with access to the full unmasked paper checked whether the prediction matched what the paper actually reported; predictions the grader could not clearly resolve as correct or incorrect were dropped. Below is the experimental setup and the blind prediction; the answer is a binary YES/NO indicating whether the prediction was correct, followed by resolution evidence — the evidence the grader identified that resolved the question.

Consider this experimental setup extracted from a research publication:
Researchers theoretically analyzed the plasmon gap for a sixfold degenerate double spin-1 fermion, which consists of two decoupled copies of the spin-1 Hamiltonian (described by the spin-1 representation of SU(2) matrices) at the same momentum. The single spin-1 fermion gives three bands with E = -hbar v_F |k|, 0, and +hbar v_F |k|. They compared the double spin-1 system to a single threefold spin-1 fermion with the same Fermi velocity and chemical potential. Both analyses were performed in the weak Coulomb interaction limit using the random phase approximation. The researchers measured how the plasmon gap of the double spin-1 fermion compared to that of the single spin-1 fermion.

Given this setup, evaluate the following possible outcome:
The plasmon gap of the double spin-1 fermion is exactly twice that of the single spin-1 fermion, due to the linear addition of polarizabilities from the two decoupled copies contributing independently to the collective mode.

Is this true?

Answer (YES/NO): NO